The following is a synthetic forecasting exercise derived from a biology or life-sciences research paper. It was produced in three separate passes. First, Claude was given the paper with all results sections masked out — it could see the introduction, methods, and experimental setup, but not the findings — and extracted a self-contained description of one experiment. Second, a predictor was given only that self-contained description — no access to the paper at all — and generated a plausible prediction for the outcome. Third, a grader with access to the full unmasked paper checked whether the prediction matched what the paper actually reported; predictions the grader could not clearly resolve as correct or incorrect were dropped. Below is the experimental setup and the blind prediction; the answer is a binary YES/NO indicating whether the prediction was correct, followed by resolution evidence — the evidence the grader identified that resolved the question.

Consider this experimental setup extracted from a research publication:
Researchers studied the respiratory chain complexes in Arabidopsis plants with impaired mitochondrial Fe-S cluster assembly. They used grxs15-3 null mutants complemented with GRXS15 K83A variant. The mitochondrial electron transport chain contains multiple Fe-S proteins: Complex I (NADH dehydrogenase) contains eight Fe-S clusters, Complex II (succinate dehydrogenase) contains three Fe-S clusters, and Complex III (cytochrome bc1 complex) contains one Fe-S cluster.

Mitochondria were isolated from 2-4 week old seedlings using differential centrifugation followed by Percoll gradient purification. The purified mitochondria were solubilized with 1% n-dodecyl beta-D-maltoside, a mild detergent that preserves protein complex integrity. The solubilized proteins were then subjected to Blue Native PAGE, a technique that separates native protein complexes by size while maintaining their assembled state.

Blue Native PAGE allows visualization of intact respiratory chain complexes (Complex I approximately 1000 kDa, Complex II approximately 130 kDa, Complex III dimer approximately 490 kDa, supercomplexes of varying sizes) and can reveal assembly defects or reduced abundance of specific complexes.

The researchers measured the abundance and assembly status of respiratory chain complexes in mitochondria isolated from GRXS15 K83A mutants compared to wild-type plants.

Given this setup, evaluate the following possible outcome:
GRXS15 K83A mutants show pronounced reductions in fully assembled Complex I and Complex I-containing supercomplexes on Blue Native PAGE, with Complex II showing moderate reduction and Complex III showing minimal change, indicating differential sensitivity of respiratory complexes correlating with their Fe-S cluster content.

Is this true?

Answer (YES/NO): NO